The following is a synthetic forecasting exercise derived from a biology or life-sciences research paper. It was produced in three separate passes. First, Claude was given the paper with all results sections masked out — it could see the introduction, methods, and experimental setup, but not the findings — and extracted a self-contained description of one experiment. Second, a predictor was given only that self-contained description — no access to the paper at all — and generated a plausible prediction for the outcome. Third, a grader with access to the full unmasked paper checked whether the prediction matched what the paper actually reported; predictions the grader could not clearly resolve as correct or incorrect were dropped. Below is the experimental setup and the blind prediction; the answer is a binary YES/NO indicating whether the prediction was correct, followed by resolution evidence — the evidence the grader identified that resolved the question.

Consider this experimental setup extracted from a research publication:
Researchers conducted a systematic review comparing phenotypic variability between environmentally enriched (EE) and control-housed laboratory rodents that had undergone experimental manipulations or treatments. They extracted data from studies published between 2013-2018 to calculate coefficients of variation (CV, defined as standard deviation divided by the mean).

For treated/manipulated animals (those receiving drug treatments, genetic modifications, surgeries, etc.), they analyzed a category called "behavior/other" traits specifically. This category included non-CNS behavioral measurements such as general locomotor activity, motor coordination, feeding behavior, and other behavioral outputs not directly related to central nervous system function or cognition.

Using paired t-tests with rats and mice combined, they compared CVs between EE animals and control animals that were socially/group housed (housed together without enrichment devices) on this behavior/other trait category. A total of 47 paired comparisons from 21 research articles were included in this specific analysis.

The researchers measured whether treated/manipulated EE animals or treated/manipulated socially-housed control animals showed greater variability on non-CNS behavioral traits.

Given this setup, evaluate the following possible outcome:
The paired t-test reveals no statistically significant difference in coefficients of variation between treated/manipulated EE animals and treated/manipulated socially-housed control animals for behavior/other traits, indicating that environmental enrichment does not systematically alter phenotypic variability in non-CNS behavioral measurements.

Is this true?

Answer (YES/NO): NO